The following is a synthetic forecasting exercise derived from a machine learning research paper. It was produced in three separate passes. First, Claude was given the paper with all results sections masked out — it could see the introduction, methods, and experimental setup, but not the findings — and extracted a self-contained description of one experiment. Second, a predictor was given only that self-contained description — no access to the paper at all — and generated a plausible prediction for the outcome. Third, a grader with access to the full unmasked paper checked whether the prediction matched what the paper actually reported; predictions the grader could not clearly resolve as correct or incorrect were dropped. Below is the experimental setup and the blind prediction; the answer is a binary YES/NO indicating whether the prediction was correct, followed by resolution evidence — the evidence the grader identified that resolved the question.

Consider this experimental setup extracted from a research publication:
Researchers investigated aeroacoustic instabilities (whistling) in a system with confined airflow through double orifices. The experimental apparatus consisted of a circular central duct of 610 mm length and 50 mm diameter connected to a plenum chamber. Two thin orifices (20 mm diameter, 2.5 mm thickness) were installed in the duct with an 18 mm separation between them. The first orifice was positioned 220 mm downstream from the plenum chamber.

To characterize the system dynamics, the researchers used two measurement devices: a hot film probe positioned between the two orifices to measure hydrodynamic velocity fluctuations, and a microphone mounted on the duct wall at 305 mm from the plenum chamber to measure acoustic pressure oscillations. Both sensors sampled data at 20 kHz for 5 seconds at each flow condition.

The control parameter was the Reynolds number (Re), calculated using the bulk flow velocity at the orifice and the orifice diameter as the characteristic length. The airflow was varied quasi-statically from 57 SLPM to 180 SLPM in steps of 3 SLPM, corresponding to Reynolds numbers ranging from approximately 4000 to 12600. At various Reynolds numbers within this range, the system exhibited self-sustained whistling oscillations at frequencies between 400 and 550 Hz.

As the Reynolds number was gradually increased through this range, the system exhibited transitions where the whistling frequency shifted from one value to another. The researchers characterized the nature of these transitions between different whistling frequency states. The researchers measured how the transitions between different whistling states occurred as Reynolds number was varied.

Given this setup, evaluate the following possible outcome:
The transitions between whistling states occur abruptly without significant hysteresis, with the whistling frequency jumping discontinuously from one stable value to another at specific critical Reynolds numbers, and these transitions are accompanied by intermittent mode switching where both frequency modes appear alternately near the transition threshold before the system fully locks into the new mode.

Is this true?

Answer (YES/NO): NO